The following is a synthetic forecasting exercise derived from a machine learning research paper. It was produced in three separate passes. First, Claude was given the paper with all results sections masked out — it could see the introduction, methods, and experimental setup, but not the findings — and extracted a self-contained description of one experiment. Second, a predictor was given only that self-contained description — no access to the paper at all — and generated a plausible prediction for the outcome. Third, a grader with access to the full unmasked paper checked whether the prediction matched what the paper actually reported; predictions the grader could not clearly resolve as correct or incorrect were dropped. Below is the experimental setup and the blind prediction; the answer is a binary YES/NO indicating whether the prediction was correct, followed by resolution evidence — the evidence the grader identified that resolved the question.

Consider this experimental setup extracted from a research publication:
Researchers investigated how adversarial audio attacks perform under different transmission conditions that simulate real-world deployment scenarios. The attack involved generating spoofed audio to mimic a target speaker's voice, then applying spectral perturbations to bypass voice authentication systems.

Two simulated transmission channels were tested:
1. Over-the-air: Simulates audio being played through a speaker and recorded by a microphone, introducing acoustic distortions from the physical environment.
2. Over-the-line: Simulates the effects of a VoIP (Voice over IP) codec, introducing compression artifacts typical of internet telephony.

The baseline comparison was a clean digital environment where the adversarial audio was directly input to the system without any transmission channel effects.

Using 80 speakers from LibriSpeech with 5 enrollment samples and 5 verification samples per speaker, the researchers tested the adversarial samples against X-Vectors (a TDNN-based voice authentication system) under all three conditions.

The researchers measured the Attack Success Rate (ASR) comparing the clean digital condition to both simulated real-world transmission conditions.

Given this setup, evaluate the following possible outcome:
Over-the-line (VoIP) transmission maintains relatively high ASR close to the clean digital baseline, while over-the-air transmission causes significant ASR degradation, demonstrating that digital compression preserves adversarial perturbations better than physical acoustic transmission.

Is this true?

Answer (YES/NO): NO